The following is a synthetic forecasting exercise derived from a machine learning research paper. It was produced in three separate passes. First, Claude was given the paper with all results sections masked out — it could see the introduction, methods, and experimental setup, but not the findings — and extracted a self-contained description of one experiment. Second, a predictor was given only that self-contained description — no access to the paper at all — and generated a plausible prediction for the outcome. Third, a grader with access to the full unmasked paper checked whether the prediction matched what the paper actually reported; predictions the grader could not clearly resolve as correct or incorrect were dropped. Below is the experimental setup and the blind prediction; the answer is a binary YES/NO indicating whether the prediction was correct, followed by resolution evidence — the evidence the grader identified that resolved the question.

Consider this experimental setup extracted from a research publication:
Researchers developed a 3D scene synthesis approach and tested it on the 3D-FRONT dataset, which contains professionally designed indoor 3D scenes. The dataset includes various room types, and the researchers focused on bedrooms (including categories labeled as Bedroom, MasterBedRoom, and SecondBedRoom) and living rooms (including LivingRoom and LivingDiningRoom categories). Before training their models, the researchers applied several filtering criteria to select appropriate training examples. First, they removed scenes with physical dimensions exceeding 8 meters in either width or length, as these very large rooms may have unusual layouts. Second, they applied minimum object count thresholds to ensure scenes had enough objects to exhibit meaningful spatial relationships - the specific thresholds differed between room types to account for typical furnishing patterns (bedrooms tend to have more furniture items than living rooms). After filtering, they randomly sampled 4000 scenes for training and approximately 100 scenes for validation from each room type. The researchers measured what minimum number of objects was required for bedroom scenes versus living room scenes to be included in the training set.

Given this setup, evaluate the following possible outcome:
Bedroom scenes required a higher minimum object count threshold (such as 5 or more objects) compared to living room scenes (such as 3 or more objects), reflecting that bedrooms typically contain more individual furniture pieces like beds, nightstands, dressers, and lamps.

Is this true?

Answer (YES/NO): YES